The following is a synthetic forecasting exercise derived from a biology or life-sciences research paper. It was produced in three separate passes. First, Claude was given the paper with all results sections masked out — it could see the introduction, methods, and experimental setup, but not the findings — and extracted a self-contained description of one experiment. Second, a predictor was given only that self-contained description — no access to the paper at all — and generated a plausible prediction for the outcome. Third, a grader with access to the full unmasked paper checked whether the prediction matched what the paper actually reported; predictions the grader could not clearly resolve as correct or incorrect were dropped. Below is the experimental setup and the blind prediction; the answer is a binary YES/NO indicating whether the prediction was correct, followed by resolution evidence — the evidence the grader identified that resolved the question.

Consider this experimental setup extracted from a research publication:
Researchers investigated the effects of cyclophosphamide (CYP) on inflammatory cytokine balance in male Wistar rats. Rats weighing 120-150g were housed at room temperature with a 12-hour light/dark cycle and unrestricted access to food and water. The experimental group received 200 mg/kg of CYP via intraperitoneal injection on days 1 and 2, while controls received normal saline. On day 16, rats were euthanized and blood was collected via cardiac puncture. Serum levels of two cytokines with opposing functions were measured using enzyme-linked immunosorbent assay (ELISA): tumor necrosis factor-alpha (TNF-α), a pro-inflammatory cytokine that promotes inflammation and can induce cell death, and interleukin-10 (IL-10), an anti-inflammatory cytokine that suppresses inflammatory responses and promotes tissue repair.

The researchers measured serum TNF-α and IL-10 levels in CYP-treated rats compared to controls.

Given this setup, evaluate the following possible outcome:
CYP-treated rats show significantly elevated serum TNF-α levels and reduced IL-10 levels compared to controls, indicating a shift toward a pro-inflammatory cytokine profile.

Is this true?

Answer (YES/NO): YES